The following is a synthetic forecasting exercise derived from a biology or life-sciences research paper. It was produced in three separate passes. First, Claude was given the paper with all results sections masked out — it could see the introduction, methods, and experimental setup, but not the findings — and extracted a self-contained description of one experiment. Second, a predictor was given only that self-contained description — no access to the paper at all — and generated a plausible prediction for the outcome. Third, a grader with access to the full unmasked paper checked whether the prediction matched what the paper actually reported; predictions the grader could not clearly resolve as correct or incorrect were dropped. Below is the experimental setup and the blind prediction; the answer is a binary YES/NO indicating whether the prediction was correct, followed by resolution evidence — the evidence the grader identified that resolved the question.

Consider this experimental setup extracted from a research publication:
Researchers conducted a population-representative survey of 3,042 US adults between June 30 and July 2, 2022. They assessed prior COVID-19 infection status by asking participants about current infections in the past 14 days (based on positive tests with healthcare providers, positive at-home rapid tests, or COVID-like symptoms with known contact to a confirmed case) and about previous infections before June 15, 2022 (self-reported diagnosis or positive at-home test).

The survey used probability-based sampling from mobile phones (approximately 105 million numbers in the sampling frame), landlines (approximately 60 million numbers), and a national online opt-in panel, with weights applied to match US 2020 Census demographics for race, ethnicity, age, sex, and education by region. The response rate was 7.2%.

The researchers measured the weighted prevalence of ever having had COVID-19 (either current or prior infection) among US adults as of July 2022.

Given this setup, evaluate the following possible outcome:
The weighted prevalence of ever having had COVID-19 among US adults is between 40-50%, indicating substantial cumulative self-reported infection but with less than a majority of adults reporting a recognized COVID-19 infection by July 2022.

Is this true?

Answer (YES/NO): NO